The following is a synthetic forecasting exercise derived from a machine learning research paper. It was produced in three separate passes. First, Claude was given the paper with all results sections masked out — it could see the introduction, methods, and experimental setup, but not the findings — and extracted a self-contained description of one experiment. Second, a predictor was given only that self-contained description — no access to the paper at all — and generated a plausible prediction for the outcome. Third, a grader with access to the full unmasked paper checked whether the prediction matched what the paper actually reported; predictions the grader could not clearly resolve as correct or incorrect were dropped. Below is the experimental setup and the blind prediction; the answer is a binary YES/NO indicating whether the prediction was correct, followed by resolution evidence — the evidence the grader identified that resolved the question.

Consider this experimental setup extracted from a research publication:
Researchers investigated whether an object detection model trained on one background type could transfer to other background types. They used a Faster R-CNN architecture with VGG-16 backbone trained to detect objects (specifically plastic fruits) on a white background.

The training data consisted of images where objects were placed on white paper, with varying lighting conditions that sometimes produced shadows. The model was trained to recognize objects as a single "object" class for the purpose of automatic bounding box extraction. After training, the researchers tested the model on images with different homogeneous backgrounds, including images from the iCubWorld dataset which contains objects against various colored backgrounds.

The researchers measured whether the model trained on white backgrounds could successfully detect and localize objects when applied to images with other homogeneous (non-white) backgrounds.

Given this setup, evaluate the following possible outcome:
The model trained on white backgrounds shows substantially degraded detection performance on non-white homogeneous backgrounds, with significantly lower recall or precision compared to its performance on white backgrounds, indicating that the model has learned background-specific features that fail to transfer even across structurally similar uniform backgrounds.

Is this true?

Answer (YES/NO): NO